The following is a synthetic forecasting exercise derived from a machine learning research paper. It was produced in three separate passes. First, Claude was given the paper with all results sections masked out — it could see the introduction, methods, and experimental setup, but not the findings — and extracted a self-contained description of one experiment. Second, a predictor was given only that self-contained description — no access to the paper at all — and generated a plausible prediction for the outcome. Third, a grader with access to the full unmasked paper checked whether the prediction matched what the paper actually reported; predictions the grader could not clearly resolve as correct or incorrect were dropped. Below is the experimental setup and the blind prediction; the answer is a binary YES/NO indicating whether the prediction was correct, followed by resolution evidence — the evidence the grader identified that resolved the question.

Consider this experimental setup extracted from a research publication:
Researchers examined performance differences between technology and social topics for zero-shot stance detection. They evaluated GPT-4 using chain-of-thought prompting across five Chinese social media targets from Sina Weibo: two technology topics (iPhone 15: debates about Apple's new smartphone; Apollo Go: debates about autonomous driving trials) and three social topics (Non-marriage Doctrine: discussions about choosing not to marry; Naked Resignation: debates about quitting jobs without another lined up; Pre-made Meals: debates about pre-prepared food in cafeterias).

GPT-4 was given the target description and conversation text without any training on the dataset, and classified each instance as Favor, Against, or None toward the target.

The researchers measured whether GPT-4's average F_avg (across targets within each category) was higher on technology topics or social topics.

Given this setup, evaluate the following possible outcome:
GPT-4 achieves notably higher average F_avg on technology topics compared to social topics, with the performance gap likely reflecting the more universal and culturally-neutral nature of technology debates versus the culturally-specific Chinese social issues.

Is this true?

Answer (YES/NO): NO